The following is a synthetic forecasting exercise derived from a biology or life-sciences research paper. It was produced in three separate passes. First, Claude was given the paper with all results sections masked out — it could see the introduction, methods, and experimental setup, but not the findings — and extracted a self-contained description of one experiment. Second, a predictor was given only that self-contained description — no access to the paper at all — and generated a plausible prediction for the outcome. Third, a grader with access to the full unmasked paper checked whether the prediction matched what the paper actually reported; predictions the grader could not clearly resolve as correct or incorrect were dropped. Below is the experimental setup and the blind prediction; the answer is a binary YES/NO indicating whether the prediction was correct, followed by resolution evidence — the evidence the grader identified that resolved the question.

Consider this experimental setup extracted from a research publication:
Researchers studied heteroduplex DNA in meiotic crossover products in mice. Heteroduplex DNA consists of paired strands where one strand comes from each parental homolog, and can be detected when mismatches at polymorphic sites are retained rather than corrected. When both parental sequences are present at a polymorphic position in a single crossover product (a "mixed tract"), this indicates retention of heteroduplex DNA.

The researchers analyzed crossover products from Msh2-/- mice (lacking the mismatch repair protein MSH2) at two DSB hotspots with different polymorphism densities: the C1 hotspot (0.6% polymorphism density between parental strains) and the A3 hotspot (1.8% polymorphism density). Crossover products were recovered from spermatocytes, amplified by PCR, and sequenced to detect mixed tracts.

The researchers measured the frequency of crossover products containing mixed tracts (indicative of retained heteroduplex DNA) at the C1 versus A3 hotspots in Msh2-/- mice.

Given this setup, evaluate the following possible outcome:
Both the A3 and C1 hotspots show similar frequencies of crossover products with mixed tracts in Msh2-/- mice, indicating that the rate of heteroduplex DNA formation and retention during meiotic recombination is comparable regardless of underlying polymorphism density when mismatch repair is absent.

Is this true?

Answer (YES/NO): YES